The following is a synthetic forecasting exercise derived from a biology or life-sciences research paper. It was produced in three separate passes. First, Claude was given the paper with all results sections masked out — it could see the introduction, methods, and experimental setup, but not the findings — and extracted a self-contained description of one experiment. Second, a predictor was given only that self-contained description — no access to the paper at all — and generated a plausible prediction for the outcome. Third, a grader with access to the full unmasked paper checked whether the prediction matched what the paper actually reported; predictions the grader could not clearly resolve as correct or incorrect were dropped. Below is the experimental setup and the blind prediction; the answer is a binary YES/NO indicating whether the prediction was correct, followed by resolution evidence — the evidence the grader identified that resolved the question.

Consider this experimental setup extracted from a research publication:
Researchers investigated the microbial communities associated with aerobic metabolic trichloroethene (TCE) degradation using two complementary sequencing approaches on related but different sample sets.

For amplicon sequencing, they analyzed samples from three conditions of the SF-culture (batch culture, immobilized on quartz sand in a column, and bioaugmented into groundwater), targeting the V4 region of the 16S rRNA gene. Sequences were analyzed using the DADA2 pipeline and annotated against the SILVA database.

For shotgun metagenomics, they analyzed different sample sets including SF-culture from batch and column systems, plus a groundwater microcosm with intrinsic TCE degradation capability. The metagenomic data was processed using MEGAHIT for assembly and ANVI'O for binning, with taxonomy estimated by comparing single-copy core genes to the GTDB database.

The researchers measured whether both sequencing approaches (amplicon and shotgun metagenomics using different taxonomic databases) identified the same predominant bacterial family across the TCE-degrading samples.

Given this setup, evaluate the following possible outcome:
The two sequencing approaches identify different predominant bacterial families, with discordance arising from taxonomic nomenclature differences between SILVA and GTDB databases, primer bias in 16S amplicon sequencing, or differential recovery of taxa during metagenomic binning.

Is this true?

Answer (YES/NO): NO